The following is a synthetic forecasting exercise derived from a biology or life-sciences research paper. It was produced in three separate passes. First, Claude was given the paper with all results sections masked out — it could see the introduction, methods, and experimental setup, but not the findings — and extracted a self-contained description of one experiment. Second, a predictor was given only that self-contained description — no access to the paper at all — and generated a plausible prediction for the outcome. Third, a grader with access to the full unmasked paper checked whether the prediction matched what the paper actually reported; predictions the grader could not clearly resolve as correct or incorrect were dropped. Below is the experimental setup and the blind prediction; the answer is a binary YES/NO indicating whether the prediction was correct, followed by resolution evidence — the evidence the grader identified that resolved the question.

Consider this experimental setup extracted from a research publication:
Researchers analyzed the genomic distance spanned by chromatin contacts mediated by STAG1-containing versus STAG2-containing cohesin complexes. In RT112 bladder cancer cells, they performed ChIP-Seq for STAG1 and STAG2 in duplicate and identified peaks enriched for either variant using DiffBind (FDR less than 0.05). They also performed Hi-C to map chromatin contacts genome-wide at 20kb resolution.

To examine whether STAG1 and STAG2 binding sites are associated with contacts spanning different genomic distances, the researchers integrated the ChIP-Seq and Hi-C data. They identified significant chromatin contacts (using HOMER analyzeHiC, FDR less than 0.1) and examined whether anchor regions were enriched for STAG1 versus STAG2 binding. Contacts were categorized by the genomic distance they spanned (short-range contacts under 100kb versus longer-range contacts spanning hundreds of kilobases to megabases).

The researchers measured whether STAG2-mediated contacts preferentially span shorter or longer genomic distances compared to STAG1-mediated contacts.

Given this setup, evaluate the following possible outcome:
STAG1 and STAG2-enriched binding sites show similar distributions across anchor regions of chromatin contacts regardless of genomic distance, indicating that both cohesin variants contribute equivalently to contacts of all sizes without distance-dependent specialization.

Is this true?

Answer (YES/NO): NO